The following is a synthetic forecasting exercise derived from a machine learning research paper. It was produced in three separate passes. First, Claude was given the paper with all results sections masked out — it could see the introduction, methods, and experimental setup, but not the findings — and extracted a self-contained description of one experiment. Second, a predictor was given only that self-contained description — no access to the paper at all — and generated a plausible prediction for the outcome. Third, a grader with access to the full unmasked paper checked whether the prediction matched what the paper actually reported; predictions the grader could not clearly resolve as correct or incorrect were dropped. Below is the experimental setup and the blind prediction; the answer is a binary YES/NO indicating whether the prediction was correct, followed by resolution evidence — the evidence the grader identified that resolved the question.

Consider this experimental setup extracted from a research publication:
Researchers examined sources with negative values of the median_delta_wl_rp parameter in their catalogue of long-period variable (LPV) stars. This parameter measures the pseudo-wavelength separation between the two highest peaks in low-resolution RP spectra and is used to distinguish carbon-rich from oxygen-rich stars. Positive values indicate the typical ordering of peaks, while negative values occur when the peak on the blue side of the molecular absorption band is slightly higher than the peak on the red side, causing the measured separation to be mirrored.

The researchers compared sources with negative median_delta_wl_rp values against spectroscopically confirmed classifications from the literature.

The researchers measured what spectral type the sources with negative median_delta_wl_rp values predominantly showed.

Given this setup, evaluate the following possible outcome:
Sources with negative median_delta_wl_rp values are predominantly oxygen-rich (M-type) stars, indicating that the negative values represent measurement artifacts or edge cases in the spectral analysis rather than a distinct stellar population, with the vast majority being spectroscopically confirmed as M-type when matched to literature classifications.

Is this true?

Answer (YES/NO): YES